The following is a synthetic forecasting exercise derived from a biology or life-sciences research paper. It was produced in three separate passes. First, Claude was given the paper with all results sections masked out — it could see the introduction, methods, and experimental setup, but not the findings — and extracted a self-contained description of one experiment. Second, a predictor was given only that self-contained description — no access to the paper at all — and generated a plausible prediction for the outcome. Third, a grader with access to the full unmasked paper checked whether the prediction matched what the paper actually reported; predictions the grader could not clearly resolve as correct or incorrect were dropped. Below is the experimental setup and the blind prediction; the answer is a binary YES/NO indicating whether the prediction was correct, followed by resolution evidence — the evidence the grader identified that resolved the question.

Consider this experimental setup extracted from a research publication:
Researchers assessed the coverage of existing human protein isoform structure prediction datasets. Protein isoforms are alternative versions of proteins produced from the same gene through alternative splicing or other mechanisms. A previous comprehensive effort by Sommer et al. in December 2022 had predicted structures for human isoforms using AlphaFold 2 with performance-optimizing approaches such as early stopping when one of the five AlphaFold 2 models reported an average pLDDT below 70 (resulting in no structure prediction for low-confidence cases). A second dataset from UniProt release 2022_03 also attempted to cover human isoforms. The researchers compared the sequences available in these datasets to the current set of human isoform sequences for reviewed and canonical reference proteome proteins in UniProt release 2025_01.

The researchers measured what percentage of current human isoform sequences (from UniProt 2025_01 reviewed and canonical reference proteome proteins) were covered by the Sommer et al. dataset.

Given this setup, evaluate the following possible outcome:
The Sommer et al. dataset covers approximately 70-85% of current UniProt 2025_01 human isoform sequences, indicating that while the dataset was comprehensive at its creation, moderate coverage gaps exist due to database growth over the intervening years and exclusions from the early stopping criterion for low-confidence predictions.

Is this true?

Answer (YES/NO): NO